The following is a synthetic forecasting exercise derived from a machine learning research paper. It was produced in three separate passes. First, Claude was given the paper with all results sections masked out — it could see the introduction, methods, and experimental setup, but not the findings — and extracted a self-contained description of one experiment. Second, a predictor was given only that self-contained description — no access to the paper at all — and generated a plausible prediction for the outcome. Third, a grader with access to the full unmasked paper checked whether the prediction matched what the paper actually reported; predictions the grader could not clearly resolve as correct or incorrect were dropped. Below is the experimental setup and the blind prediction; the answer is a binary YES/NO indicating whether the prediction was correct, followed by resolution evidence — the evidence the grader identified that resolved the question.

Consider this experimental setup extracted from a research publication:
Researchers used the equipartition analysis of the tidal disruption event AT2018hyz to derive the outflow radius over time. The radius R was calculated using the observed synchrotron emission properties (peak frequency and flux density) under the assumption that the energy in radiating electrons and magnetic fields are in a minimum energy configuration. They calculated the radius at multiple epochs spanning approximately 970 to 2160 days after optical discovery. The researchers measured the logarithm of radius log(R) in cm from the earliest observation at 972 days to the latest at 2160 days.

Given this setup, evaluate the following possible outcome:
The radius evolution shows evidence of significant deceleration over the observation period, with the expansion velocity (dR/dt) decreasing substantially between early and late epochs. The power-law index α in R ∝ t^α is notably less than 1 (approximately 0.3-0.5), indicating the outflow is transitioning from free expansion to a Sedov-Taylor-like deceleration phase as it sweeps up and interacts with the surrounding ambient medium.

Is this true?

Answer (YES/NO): NO